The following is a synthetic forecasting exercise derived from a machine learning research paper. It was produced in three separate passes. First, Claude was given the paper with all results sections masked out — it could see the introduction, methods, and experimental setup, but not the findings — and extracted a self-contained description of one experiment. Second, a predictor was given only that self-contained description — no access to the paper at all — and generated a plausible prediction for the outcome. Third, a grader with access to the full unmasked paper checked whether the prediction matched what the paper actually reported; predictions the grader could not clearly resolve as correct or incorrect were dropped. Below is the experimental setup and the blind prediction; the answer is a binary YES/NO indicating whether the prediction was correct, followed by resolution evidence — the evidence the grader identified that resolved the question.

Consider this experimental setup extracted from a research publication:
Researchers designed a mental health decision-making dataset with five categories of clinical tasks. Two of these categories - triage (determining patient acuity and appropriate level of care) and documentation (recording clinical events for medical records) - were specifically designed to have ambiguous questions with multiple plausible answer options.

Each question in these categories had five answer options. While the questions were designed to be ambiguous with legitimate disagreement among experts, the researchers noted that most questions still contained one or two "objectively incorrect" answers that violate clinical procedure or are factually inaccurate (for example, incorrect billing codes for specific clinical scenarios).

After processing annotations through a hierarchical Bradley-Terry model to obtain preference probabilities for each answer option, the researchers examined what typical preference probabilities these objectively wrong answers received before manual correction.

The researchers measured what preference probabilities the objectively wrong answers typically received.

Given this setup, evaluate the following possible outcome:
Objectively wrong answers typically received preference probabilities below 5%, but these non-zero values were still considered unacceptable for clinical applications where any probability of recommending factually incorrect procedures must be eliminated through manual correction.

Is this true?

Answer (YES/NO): NO